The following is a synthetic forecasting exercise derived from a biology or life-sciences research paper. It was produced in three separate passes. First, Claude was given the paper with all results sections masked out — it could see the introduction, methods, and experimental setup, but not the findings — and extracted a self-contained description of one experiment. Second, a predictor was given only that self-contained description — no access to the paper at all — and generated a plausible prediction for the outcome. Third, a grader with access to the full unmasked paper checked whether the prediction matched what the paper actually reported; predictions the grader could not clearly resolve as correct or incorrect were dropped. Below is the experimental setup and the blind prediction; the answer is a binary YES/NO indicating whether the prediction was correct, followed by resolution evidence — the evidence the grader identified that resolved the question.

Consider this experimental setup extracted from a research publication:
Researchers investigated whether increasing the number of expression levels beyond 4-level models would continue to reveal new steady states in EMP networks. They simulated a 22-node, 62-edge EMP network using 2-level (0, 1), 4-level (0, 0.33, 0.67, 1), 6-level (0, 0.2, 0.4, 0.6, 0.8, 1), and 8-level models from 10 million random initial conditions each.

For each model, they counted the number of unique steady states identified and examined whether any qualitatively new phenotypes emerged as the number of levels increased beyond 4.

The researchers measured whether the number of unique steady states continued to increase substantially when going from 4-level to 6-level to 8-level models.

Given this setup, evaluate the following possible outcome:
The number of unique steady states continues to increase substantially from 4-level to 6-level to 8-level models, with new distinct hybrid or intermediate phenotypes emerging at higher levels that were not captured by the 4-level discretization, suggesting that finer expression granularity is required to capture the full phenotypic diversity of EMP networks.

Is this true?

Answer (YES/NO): NO